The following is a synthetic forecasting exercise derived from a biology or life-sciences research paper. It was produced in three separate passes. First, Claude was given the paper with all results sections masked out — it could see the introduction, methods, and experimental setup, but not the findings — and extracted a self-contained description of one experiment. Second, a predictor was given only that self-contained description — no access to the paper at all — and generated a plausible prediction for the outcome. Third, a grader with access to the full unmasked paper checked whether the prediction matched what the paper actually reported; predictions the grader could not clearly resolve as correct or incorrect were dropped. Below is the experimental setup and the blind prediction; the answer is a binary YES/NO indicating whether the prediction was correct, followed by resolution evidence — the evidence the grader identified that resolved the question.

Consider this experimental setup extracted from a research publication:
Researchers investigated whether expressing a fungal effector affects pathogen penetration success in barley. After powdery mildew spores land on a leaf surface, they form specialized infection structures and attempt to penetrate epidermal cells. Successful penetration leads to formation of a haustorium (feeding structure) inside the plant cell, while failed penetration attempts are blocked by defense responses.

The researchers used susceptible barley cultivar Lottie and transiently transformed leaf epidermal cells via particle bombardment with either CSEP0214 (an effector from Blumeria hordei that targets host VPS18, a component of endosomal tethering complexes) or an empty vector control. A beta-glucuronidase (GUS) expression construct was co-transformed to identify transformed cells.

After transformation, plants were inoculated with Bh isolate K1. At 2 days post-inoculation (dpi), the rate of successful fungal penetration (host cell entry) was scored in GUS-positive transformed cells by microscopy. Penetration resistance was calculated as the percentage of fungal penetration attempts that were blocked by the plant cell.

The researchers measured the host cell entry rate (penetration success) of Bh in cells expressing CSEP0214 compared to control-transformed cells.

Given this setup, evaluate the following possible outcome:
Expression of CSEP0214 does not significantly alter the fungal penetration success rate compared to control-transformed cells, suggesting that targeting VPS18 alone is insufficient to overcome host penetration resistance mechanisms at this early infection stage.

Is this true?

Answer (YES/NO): YES